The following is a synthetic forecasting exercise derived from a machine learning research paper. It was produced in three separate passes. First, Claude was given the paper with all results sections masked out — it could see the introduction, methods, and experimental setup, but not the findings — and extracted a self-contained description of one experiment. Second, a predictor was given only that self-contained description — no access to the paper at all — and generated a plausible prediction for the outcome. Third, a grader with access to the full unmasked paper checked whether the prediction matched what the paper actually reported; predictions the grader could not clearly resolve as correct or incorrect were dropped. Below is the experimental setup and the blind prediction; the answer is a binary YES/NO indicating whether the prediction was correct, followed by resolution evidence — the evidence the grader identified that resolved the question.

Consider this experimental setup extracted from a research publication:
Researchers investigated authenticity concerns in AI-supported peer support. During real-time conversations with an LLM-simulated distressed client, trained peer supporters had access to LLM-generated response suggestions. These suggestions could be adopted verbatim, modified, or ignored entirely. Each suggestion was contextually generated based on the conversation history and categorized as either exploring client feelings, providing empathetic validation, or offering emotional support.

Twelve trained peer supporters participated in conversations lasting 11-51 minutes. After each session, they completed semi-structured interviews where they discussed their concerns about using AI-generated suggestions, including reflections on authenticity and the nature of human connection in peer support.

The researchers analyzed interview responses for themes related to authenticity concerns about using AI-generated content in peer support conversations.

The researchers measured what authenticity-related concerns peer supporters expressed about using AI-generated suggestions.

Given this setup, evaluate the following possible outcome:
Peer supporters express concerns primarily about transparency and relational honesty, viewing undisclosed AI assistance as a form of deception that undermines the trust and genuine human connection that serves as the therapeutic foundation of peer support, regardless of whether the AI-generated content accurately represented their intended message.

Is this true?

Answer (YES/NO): NO